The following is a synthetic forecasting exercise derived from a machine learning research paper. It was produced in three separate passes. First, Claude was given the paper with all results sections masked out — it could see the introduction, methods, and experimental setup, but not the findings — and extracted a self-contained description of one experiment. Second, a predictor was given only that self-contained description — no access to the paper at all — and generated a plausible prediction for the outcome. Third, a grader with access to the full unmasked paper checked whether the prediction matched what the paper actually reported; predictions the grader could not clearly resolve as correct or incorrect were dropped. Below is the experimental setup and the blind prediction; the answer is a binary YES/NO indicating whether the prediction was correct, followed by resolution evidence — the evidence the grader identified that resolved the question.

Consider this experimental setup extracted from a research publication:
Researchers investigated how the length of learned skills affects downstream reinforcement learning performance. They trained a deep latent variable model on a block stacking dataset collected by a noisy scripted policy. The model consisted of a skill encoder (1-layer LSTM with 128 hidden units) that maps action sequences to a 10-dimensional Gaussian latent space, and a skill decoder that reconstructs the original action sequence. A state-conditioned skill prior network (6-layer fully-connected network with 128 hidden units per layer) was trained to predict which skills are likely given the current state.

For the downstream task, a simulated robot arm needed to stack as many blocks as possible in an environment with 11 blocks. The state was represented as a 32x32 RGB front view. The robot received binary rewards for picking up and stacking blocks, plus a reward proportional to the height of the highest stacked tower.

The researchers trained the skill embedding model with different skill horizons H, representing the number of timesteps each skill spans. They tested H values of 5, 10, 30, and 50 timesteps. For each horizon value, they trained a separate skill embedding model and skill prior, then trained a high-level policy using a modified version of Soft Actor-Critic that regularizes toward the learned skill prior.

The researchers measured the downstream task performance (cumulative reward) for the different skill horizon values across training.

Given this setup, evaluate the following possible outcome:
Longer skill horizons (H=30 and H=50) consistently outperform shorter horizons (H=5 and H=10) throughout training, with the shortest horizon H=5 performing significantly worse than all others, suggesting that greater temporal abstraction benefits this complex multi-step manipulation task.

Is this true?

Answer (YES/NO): NO